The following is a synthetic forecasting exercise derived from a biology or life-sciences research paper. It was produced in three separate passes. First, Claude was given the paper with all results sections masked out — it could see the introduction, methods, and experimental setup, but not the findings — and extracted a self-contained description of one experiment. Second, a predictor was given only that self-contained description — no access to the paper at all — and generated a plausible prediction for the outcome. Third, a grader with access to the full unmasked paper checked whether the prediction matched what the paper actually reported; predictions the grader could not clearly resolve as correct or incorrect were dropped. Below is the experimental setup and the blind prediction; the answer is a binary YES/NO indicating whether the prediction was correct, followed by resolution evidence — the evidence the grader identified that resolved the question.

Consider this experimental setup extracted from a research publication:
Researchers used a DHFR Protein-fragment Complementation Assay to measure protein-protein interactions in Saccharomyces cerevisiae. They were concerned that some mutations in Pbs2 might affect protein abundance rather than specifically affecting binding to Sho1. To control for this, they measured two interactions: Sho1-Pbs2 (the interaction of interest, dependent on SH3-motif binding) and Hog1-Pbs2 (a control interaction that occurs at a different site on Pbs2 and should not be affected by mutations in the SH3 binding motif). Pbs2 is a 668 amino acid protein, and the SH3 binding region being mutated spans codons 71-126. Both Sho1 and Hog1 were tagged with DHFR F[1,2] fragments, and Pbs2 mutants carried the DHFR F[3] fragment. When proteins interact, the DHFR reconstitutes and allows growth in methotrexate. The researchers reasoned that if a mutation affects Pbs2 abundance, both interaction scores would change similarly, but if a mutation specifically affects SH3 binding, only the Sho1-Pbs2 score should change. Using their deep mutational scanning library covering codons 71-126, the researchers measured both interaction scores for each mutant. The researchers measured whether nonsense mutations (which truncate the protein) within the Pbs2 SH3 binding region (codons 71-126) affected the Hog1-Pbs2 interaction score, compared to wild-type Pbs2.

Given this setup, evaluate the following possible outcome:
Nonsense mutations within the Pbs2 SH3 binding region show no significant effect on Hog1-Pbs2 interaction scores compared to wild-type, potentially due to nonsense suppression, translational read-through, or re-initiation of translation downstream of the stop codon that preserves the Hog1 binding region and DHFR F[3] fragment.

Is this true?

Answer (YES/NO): NO